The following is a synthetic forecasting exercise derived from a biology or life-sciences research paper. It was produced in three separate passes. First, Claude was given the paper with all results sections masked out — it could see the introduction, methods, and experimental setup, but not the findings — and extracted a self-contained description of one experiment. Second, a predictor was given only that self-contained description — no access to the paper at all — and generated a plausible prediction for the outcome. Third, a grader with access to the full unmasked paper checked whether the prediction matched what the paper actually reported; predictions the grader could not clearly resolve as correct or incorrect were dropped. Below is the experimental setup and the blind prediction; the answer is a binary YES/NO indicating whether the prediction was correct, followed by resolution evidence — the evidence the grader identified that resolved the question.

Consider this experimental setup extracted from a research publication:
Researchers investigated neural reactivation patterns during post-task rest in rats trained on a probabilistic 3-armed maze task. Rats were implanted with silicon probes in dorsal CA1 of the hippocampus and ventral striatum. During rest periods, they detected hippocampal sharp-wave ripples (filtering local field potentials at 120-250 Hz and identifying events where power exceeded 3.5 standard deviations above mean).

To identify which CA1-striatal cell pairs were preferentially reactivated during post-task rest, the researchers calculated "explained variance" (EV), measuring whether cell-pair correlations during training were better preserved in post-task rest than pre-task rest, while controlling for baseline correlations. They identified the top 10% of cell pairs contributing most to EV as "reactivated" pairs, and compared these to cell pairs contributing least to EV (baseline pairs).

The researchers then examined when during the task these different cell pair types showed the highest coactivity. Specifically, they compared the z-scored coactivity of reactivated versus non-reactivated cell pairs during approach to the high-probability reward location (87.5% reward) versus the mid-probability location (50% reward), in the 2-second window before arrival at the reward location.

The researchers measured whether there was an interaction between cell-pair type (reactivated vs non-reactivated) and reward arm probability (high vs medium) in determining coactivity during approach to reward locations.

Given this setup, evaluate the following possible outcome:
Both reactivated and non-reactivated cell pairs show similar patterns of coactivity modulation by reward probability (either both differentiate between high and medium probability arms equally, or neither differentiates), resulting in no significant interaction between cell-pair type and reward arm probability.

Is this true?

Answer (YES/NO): NO